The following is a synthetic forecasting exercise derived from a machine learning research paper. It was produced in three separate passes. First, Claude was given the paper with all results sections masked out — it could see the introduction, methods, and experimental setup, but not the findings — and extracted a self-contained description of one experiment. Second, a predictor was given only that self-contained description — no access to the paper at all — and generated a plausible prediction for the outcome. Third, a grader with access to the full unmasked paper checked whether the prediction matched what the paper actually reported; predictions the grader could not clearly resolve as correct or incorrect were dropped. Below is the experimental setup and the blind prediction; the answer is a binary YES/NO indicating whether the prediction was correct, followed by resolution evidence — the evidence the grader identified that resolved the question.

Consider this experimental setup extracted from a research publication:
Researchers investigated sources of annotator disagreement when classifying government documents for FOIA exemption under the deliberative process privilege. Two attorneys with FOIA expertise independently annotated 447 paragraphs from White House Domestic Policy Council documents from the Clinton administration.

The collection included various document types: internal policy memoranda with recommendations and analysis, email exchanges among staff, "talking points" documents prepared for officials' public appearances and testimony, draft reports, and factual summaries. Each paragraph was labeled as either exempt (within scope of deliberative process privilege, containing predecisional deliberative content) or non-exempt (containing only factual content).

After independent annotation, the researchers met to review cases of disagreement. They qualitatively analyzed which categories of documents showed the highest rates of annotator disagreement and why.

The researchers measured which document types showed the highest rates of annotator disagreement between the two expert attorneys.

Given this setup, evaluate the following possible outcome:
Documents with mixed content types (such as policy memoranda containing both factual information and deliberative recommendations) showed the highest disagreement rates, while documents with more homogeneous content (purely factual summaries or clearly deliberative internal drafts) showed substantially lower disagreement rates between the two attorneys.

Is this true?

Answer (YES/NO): NO